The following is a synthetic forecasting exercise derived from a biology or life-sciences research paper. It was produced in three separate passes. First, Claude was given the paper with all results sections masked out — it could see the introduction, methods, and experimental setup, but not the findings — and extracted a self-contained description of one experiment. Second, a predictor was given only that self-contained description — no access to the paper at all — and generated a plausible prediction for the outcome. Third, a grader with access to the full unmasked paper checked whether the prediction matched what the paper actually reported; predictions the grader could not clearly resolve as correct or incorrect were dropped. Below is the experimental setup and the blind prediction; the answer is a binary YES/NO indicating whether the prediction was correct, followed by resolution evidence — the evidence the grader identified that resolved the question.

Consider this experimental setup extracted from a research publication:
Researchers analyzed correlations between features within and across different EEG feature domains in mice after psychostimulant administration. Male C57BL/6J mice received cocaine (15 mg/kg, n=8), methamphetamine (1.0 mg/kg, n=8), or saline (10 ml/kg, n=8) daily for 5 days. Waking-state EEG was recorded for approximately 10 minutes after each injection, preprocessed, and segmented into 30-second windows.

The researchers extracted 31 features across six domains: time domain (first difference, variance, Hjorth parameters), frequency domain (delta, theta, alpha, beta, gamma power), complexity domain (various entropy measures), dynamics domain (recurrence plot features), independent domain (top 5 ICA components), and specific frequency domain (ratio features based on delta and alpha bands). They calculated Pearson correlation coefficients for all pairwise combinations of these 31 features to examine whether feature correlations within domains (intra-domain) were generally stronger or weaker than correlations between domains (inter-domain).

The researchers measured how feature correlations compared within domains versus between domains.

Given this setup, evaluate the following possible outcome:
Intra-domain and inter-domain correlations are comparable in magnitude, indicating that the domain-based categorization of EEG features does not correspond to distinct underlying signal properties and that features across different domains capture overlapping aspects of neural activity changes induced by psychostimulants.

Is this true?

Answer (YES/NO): NO